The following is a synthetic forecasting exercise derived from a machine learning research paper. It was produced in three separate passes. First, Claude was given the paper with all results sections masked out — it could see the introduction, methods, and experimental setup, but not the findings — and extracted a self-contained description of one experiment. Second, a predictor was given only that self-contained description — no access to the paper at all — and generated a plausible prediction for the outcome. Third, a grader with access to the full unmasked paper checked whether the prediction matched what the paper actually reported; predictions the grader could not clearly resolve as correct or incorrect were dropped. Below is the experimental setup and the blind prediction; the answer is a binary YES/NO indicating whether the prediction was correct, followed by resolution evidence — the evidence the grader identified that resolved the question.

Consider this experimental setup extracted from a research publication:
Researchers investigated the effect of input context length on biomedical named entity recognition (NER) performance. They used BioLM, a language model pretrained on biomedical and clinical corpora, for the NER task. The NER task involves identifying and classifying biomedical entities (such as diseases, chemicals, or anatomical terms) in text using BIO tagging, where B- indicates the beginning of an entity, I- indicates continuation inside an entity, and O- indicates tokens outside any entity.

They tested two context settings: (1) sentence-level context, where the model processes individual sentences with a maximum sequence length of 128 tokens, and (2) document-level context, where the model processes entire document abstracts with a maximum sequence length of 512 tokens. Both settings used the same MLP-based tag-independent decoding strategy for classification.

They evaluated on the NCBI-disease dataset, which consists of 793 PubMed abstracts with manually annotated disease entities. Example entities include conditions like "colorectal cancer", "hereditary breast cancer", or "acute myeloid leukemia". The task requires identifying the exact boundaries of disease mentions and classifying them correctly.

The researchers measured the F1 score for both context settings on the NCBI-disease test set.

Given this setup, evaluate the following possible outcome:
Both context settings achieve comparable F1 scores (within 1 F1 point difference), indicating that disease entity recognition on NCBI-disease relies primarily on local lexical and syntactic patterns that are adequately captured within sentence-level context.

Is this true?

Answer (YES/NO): YES